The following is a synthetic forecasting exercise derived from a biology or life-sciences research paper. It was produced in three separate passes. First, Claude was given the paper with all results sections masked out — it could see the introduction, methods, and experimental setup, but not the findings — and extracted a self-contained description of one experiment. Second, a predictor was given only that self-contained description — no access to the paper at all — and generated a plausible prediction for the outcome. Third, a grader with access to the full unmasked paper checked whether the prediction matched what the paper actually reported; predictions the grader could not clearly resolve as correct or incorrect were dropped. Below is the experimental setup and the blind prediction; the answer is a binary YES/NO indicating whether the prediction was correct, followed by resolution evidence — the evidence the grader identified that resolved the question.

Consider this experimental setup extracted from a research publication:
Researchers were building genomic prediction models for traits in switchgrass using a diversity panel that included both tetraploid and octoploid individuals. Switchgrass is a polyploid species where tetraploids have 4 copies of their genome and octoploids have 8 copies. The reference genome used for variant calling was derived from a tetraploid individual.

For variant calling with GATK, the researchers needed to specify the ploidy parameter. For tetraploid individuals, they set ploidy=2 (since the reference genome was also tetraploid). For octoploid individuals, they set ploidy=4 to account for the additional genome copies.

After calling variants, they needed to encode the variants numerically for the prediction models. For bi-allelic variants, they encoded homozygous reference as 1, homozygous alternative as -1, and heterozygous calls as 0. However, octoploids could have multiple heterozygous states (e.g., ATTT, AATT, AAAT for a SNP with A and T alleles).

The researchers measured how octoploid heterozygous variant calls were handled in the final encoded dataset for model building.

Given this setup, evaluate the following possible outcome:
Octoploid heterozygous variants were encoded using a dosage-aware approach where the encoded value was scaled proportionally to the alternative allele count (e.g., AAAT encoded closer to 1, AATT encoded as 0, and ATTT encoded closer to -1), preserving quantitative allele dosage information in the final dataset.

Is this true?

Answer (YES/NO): NO